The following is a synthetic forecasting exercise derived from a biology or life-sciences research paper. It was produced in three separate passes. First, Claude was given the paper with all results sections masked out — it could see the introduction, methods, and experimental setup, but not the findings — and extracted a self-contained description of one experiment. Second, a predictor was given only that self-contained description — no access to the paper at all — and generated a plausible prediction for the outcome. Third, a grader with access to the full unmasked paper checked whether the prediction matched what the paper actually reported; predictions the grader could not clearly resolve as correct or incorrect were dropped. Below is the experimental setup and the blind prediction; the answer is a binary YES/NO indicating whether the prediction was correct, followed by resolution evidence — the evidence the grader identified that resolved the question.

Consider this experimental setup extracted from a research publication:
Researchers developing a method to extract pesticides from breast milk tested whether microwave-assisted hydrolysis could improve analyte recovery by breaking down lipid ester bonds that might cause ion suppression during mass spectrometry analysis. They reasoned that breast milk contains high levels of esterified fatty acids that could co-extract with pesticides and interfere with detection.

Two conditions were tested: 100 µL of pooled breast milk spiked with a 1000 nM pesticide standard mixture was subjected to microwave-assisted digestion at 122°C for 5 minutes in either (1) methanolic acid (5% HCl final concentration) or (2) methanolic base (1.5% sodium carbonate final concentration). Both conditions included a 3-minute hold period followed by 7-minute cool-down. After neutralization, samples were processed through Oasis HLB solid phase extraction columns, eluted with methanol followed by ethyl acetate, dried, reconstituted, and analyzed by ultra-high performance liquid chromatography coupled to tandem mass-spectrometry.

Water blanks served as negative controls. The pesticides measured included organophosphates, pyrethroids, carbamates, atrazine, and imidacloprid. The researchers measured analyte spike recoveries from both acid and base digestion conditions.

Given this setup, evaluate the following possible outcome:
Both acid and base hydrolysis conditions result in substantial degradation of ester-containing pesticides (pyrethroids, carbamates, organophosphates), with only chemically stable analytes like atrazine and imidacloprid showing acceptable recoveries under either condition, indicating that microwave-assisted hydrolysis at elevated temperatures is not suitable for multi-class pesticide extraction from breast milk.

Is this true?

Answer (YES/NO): NO